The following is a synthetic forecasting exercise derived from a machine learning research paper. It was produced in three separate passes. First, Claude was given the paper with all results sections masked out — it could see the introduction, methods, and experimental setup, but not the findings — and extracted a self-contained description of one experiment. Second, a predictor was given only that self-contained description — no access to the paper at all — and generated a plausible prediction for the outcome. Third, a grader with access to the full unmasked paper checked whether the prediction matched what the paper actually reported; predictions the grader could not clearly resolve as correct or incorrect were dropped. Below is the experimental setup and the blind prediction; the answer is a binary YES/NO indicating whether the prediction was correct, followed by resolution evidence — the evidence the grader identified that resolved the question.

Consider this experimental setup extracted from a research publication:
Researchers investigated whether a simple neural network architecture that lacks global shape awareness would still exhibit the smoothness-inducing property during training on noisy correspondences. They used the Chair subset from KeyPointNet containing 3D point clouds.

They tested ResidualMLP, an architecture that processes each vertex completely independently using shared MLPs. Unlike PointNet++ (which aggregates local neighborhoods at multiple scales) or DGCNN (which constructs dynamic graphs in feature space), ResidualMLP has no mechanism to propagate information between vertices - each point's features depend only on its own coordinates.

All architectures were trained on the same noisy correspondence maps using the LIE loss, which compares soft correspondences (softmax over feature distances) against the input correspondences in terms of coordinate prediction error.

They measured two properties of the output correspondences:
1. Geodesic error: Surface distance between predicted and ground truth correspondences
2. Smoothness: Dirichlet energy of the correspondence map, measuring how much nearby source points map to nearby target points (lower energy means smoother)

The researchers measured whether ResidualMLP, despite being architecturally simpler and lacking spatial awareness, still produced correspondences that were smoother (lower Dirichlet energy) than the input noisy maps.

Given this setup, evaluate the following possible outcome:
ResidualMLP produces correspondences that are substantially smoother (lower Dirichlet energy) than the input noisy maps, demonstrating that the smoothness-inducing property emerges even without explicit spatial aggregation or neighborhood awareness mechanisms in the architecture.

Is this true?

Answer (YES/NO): YES